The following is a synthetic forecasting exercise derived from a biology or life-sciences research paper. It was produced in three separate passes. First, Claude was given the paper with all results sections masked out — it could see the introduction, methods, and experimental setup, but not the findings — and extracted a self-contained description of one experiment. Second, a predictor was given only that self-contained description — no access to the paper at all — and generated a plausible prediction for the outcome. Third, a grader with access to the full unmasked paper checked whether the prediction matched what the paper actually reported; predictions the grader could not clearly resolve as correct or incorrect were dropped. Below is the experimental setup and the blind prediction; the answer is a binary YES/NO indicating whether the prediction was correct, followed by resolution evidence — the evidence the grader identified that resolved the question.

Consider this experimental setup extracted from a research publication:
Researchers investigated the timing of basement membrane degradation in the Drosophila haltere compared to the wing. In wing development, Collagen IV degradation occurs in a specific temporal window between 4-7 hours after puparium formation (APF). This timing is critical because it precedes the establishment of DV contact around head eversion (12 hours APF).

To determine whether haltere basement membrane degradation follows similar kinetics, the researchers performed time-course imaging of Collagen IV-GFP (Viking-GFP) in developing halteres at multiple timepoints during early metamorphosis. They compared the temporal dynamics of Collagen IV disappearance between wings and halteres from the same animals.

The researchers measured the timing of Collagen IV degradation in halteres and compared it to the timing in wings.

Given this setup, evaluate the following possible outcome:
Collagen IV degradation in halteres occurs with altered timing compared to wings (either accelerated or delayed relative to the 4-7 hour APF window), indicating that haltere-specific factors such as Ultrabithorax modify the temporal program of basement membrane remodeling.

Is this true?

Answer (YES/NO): NO